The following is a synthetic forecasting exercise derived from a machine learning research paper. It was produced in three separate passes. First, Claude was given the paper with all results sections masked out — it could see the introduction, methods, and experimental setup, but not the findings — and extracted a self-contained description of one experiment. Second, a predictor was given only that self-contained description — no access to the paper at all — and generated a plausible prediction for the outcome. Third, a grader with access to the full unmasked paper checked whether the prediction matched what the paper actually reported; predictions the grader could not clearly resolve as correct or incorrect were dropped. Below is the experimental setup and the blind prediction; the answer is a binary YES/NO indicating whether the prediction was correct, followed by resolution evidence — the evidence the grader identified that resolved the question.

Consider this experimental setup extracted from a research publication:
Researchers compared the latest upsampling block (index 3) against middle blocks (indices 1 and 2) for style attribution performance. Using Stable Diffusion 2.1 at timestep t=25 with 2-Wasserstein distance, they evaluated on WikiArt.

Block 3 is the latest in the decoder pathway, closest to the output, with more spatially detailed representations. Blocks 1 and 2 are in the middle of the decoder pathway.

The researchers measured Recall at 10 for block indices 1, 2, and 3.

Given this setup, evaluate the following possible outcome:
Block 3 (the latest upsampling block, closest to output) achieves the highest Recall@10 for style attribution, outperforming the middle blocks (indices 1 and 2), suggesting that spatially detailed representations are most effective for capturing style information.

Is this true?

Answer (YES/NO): NO